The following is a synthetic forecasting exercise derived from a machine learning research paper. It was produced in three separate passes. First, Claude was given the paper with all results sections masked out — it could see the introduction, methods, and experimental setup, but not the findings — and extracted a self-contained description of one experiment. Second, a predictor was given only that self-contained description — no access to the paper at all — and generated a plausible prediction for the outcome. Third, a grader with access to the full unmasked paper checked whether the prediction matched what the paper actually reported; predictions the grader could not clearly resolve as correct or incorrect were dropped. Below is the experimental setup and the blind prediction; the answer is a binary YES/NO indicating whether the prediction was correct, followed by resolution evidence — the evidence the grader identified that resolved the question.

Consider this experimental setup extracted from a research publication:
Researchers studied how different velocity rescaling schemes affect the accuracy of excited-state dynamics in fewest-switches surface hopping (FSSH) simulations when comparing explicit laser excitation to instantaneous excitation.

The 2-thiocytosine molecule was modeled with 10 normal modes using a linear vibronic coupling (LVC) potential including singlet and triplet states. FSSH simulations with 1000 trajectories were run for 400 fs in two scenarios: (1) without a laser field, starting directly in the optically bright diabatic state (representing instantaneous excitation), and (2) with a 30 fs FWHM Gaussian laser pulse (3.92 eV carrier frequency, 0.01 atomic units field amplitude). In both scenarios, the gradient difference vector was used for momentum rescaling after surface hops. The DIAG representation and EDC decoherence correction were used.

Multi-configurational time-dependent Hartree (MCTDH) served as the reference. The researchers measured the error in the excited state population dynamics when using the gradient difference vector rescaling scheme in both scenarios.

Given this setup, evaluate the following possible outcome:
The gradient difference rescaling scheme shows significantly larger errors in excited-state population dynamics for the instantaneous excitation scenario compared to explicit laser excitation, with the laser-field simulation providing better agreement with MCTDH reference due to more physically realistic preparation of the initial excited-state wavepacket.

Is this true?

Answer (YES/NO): NO